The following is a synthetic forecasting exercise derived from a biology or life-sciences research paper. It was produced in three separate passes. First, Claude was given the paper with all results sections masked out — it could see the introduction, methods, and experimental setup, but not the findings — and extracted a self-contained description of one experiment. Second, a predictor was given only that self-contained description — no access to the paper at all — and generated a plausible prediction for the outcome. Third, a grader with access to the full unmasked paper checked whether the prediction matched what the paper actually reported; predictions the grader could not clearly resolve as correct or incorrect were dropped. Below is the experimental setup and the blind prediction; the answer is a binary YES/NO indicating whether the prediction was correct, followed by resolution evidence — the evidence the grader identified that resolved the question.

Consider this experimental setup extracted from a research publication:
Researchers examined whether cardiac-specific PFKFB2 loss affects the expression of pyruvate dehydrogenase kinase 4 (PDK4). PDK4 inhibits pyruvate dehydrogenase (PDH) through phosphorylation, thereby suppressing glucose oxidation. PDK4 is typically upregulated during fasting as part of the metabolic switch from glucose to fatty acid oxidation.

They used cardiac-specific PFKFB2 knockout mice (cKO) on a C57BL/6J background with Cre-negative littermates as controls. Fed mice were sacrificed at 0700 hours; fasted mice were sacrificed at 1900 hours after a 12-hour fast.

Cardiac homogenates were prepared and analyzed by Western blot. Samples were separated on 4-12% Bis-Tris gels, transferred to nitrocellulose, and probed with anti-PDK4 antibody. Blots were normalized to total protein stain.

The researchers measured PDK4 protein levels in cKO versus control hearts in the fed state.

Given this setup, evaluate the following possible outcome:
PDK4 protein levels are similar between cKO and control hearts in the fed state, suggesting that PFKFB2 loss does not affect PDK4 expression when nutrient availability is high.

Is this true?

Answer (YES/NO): YES